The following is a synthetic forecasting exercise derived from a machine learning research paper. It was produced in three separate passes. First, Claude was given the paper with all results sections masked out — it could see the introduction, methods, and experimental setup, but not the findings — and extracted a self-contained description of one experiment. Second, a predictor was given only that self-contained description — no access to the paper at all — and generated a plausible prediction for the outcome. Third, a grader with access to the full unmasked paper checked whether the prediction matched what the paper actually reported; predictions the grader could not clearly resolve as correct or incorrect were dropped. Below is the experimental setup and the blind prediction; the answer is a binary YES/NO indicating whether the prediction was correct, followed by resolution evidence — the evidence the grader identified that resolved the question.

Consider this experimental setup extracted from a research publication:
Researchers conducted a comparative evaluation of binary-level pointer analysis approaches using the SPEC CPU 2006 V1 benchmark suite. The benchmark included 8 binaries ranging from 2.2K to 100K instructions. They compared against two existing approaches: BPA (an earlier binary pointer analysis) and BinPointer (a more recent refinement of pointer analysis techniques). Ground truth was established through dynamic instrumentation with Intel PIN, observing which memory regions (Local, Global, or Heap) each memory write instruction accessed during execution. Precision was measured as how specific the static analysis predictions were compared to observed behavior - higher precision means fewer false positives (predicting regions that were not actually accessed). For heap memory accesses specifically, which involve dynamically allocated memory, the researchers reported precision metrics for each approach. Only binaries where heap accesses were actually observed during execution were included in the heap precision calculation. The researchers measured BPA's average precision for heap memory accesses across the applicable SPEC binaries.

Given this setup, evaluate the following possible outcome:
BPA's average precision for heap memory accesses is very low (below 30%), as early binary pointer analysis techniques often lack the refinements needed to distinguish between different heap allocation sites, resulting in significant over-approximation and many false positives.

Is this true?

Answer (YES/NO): YES